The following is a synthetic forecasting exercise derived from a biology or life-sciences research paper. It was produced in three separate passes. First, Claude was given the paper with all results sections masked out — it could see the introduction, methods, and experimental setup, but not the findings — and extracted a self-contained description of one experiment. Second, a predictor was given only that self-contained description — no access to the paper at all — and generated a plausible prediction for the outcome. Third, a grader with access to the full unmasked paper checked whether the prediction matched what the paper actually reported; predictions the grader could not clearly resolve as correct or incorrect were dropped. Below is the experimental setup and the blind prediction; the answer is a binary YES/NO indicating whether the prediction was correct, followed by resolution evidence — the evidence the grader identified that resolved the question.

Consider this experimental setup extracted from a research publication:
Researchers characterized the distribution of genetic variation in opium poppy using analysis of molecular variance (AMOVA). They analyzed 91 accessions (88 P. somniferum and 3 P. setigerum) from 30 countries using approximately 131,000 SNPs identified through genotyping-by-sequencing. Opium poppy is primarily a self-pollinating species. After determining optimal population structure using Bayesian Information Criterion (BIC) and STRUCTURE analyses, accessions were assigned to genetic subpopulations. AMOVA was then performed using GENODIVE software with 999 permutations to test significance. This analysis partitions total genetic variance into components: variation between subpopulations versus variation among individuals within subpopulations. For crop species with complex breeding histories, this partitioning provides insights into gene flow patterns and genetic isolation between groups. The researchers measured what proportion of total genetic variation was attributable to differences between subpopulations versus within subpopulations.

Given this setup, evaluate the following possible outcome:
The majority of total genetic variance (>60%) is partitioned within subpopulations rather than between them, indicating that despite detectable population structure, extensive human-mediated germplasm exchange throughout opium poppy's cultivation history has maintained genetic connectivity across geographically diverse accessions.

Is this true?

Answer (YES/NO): NO